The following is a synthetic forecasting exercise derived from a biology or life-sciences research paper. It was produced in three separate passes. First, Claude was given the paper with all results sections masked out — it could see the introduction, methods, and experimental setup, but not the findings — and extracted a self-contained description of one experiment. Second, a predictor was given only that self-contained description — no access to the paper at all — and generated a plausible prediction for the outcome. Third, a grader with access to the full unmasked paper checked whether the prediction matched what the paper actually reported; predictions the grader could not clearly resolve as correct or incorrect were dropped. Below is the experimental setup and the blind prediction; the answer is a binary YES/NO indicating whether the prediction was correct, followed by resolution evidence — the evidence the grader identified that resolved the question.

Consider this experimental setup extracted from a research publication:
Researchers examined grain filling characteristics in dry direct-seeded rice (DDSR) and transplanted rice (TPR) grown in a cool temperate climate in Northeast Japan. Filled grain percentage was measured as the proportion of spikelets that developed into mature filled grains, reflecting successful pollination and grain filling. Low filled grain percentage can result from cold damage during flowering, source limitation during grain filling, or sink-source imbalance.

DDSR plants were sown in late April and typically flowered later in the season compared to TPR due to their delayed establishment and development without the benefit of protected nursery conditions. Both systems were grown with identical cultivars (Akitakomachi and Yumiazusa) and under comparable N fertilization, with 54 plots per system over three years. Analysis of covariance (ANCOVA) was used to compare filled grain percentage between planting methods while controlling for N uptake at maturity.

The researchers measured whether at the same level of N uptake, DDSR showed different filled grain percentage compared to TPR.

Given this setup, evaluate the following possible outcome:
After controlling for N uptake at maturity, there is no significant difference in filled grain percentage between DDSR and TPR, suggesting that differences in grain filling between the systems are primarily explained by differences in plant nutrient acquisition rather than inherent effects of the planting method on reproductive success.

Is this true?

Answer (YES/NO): NO